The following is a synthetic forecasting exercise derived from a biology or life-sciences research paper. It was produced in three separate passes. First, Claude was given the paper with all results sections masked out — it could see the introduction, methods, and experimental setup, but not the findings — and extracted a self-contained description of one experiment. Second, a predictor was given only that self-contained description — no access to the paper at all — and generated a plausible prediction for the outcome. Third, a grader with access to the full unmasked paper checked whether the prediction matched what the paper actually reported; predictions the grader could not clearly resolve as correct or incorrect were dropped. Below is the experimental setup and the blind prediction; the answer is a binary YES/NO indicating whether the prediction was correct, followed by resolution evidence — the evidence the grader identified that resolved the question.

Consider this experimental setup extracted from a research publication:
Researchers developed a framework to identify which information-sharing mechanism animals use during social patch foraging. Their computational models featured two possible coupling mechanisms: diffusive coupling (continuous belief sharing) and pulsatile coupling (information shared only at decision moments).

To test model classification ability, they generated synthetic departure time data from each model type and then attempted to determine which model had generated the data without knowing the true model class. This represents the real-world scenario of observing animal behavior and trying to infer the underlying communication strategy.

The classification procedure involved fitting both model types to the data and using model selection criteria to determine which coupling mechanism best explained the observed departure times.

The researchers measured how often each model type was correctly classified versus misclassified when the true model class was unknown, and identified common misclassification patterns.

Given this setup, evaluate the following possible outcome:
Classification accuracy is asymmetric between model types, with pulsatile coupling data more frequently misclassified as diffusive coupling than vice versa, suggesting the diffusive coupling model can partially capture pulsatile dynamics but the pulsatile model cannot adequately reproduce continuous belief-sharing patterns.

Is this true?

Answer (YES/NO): YES